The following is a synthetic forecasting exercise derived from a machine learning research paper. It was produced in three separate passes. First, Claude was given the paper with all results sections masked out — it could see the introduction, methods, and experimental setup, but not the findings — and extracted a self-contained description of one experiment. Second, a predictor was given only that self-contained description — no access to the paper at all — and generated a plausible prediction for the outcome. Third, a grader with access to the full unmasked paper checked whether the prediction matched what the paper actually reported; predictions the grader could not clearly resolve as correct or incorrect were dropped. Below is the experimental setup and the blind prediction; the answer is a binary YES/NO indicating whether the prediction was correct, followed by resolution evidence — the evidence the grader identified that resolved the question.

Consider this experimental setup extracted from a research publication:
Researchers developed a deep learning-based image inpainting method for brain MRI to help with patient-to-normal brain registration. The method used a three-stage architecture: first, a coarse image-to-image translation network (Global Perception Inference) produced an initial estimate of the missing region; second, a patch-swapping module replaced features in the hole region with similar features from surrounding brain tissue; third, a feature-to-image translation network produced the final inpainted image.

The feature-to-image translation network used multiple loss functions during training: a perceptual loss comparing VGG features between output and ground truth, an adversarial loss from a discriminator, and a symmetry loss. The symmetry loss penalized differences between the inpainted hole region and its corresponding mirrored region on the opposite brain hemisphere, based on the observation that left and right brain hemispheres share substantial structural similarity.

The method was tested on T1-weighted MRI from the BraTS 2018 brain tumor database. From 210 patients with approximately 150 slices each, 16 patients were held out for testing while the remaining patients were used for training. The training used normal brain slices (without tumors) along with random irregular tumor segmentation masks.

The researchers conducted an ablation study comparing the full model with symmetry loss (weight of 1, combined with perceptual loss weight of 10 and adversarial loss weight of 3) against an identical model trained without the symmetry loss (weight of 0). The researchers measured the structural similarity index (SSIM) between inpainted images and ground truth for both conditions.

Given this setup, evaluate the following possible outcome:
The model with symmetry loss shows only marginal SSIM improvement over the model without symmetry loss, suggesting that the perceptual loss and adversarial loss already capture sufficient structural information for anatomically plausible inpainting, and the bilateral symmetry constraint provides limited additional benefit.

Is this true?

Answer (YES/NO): NO